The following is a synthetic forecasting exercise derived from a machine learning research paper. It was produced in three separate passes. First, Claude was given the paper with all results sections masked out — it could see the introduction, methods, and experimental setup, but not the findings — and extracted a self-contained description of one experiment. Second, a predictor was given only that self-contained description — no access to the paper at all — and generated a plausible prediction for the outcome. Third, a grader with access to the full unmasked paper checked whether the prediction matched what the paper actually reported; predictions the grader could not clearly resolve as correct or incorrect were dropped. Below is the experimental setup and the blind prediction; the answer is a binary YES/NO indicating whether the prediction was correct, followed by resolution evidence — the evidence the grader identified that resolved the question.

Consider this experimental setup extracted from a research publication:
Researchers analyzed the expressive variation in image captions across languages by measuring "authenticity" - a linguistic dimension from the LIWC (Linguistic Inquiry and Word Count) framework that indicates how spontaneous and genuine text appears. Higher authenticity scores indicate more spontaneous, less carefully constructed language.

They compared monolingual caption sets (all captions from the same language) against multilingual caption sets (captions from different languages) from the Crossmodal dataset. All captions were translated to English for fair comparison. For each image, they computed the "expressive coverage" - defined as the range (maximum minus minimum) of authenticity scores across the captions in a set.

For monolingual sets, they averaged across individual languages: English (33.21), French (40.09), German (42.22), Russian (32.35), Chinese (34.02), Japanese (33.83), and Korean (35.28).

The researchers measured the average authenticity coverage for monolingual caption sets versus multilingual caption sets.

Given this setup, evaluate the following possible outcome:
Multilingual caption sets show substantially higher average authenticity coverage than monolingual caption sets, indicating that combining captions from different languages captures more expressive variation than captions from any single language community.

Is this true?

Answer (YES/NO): YES